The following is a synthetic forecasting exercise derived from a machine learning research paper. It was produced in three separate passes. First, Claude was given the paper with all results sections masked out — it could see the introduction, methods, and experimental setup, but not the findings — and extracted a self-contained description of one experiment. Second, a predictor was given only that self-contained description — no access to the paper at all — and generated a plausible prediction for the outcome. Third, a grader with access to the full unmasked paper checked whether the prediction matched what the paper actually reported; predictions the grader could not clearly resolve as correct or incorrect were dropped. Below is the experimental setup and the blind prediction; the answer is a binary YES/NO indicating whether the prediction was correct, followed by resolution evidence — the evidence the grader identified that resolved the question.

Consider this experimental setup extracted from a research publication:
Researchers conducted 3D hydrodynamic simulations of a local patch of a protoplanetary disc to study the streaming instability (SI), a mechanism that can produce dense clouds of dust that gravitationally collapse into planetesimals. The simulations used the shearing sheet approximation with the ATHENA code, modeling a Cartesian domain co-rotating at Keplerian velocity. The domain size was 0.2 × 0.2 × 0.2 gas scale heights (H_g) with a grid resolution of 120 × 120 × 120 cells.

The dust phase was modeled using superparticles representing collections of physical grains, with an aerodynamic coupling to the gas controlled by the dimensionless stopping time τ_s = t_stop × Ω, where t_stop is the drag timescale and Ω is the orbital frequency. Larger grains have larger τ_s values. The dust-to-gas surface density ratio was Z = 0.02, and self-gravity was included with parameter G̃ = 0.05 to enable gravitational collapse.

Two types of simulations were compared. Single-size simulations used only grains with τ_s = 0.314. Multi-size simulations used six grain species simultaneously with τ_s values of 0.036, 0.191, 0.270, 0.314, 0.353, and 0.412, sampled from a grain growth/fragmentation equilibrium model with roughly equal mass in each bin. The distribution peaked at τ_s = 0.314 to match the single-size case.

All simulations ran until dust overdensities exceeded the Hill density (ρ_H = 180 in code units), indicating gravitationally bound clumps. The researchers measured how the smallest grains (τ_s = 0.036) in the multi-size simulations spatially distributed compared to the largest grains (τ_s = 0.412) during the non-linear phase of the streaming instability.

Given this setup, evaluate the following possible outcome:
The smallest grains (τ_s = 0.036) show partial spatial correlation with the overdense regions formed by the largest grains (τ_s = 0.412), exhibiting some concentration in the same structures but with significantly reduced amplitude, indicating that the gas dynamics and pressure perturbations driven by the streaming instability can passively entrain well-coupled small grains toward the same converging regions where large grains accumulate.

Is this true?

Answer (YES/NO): NO